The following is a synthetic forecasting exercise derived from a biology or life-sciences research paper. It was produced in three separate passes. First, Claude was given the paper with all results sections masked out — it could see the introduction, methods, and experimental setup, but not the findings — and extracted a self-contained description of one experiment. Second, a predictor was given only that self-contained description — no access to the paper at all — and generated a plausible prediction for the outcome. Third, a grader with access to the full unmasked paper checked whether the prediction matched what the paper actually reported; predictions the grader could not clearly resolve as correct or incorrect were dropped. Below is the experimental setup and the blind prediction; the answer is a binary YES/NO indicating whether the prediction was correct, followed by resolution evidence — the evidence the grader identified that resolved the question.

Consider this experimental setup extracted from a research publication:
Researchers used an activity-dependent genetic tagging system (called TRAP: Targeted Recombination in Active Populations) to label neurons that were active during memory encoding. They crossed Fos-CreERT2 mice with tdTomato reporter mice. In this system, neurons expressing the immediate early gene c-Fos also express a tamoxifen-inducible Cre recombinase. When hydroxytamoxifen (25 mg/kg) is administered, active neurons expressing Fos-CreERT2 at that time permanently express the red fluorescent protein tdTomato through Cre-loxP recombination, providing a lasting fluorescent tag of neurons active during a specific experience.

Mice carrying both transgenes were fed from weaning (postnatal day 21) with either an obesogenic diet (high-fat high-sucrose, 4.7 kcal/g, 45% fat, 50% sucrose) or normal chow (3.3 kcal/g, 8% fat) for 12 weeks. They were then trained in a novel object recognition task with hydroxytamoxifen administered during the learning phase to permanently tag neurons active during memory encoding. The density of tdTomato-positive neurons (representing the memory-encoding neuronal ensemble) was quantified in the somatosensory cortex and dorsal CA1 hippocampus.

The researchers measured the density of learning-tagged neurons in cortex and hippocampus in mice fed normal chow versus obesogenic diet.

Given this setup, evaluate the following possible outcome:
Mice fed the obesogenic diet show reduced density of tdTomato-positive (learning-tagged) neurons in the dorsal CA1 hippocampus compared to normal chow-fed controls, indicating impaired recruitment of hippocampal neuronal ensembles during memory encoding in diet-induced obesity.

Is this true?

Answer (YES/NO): NO